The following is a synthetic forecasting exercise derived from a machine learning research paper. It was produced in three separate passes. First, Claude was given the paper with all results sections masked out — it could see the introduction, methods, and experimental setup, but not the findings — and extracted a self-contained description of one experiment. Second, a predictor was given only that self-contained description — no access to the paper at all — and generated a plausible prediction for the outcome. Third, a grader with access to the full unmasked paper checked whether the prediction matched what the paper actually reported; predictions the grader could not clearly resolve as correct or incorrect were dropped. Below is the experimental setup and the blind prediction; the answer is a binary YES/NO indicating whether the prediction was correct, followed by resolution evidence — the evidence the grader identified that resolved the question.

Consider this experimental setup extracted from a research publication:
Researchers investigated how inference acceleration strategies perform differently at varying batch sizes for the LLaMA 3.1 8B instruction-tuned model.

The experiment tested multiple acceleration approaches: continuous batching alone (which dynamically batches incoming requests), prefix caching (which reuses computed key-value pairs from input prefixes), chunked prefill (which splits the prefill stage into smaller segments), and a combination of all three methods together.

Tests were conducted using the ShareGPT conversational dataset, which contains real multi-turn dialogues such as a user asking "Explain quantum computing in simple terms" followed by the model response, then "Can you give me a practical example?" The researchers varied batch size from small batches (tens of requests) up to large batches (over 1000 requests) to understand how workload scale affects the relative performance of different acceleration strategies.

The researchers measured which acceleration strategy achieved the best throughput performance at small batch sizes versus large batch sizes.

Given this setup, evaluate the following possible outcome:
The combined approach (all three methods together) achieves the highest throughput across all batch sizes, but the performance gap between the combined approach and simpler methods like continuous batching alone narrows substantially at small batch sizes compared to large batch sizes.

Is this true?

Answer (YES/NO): NO